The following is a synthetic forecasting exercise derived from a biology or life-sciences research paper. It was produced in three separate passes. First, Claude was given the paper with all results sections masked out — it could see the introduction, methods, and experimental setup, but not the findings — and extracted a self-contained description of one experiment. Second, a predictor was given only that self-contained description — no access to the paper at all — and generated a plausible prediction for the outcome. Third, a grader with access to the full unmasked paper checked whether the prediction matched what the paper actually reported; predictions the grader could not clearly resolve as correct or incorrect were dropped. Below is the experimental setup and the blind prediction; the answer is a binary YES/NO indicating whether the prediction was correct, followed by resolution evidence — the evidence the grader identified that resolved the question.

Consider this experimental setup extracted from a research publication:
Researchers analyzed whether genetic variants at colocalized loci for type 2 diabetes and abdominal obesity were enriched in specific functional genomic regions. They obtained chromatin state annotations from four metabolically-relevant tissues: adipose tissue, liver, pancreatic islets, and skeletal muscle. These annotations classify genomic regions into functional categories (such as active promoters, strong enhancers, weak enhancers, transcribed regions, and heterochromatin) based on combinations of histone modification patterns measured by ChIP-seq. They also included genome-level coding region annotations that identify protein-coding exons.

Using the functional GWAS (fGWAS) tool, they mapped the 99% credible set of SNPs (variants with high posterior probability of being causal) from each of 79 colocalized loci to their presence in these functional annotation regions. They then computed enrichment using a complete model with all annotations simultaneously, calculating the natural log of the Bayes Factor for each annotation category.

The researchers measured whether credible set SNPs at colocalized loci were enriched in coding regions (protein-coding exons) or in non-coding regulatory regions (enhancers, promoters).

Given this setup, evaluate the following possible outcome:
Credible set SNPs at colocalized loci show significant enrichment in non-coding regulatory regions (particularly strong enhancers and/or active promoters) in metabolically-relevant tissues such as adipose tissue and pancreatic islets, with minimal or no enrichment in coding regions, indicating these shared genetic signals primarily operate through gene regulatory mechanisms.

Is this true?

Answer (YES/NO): NO